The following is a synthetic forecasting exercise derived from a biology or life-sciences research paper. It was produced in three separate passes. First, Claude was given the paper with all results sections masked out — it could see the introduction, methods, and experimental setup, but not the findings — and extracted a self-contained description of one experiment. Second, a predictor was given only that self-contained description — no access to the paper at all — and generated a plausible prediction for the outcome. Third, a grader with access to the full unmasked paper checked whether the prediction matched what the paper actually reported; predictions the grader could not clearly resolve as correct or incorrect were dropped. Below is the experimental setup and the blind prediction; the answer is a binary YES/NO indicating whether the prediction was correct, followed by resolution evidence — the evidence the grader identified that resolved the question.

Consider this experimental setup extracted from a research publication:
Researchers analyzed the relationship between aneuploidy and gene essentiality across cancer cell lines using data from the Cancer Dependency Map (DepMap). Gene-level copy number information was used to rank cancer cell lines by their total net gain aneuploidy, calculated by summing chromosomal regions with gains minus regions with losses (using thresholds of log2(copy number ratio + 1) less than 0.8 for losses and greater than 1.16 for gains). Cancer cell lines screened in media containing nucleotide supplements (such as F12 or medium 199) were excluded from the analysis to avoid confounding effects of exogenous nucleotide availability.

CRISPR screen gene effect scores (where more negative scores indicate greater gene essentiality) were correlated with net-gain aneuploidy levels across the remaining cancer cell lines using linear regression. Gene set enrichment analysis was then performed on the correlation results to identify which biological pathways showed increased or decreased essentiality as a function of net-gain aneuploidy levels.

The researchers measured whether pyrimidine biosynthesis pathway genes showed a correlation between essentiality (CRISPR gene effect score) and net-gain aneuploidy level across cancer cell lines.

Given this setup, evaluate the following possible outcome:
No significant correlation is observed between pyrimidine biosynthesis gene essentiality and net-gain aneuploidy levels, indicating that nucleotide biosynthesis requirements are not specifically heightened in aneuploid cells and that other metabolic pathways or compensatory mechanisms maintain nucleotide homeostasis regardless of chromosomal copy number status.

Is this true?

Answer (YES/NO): NO